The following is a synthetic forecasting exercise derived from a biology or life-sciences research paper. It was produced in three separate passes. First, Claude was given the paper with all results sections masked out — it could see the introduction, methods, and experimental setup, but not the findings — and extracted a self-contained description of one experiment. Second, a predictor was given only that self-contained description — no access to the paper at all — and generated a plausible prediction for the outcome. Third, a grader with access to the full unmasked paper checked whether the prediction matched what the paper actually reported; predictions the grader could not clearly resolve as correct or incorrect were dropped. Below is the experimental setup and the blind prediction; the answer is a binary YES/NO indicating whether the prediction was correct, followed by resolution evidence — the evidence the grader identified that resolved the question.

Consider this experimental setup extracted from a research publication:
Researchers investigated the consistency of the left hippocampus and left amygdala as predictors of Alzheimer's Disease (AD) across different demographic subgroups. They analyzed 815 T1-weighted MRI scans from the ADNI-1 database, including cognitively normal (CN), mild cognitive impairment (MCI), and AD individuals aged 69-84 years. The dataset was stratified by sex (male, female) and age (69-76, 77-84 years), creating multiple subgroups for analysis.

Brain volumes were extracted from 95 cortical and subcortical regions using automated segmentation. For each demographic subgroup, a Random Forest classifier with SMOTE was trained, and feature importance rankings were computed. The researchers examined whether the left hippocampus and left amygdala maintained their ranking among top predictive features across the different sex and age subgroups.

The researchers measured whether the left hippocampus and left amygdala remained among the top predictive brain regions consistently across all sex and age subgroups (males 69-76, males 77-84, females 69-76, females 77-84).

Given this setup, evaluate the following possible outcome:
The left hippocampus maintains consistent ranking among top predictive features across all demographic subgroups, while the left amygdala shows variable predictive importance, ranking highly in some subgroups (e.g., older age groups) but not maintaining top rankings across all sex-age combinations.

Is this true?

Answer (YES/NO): NO